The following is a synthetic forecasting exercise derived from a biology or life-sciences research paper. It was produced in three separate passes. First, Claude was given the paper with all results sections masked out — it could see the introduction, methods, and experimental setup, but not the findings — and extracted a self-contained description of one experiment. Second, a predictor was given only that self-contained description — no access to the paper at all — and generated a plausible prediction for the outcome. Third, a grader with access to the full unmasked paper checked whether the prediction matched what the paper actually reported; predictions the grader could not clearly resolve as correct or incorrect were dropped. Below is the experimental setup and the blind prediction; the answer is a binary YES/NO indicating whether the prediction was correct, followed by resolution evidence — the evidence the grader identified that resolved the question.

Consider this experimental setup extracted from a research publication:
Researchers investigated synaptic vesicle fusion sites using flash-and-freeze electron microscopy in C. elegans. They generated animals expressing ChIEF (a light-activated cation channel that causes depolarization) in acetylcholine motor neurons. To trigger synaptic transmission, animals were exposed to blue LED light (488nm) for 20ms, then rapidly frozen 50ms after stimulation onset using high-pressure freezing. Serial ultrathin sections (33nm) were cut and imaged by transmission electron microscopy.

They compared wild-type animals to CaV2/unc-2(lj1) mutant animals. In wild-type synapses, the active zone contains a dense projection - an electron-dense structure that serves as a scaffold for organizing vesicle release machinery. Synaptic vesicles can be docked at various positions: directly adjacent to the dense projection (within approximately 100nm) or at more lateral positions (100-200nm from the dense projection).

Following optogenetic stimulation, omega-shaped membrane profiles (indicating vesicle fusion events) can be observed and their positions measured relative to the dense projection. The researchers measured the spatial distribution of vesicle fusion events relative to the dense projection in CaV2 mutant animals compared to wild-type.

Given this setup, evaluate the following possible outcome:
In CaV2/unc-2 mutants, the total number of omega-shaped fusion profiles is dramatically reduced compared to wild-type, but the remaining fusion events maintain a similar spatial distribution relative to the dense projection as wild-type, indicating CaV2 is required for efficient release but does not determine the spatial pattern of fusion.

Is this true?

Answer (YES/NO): NO